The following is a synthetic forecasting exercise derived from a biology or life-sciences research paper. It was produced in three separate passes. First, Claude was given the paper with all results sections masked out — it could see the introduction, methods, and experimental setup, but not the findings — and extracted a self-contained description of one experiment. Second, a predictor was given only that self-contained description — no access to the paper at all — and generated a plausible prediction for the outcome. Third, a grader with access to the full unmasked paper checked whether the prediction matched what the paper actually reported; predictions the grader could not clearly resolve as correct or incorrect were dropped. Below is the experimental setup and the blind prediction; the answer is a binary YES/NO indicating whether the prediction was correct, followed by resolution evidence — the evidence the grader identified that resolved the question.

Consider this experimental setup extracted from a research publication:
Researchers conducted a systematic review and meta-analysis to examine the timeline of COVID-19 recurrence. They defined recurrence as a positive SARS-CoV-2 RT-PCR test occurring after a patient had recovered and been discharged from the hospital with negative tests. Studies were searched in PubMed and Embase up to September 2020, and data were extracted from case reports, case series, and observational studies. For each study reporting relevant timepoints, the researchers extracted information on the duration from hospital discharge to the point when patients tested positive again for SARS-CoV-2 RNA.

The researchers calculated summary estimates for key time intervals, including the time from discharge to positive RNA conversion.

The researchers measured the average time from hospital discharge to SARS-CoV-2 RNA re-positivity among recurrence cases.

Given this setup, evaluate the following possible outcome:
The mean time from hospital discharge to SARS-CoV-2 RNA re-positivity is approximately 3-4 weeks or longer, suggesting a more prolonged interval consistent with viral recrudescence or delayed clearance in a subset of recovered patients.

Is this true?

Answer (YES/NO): NO